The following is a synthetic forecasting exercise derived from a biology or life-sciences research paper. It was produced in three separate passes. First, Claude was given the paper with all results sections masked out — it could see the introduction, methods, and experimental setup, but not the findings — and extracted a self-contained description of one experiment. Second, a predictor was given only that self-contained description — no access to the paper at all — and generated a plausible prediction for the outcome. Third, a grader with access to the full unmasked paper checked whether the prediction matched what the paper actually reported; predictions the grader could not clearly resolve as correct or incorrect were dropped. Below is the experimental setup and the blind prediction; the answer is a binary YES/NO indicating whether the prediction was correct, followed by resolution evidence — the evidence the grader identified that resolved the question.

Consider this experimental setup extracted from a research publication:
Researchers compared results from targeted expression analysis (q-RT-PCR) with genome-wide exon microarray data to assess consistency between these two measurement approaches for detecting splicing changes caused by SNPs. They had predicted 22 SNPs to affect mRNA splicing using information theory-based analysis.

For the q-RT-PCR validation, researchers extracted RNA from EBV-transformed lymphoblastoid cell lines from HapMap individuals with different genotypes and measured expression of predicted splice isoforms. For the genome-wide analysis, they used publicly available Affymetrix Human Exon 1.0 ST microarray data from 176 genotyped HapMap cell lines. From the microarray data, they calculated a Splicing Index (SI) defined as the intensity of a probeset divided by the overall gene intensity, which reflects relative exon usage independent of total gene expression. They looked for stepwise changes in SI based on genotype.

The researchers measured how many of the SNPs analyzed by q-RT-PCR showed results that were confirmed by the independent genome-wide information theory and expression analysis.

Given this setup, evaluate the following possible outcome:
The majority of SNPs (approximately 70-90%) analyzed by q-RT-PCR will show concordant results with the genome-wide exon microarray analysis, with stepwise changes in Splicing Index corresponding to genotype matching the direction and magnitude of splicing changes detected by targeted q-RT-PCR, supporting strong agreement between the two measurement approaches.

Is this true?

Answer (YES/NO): NO